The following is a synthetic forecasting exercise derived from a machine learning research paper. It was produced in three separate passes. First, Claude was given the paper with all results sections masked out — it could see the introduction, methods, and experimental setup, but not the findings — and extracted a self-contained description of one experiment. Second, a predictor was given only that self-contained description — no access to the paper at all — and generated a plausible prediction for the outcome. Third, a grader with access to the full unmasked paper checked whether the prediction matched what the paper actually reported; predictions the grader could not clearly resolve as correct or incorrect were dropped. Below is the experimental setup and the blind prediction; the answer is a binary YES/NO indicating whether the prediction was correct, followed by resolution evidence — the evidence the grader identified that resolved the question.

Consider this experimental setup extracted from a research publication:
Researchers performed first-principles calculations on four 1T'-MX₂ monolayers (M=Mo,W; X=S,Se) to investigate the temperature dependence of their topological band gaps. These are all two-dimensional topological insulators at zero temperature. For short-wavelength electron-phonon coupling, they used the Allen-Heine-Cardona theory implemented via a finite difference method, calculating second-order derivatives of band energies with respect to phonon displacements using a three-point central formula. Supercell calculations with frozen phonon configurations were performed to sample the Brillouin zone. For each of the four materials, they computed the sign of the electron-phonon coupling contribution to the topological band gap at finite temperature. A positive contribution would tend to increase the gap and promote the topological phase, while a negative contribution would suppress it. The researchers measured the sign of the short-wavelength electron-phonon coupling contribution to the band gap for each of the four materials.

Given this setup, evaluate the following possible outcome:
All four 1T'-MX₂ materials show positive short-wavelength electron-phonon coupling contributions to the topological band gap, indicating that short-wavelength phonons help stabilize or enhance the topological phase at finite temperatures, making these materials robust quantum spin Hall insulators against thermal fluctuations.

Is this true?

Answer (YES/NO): YES